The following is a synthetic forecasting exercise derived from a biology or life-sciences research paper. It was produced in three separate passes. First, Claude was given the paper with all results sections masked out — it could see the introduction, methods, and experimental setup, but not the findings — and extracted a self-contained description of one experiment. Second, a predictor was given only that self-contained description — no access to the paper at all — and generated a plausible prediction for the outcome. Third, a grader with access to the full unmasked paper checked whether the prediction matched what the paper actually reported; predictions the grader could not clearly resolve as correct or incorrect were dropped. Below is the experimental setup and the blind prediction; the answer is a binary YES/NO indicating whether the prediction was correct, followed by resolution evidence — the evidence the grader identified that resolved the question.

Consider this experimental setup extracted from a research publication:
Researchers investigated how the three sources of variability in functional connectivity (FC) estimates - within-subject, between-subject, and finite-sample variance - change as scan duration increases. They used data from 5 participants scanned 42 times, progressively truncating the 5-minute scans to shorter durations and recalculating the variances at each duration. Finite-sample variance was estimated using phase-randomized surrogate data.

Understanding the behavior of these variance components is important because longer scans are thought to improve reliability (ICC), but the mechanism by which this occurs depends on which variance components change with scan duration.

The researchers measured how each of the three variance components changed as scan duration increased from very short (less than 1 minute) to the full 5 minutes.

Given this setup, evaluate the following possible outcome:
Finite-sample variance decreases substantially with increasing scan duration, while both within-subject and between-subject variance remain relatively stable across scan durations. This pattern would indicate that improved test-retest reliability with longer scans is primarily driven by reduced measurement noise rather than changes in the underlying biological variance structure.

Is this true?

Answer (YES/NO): NO